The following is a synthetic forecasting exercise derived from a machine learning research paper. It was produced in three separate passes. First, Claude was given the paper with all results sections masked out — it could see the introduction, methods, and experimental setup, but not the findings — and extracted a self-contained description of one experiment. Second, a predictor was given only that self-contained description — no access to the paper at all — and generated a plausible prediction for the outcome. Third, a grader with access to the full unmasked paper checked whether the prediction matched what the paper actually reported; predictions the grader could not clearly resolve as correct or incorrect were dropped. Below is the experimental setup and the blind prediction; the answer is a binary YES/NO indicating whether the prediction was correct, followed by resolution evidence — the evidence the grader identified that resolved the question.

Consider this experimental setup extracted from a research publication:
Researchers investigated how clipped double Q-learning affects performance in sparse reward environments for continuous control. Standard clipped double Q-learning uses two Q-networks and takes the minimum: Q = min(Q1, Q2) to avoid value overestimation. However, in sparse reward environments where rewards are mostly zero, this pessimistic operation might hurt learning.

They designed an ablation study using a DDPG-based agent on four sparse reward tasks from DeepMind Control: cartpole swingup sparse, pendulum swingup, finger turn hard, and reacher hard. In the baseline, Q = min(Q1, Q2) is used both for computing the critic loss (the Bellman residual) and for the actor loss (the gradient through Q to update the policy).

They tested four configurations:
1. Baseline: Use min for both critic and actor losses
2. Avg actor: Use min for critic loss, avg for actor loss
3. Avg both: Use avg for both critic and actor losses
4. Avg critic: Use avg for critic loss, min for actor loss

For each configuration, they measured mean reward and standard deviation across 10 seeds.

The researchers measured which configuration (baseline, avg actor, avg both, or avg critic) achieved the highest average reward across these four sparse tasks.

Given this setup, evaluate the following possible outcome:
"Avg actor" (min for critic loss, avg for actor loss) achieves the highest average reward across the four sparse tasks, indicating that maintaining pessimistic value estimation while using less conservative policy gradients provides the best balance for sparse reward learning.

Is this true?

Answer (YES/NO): NO